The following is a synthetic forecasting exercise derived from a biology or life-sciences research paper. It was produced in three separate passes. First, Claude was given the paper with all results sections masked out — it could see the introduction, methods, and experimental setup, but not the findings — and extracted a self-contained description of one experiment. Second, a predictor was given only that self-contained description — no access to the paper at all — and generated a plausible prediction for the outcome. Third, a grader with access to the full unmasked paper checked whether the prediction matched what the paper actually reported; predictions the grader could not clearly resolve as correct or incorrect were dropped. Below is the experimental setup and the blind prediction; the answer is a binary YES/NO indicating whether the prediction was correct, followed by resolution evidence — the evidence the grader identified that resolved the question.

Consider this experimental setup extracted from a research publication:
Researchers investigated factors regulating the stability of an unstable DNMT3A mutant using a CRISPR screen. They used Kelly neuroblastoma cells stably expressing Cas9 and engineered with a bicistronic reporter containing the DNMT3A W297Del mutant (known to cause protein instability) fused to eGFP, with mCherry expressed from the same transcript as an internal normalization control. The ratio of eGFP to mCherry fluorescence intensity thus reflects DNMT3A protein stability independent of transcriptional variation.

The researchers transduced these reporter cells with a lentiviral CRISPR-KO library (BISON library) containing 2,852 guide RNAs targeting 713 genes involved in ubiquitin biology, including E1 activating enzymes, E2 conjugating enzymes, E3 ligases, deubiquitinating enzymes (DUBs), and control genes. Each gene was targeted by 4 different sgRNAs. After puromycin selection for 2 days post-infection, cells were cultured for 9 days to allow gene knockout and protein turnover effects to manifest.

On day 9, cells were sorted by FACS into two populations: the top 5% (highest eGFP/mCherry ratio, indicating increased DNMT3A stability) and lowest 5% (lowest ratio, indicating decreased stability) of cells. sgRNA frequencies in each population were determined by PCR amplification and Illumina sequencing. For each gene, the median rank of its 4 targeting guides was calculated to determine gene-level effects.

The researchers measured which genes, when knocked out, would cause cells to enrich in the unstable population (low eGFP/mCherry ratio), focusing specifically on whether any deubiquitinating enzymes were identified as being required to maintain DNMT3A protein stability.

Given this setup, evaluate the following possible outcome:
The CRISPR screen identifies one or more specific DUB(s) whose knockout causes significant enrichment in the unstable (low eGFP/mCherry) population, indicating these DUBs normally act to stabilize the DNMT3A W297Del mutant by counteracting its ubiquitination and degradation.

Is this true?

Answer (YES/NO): YES